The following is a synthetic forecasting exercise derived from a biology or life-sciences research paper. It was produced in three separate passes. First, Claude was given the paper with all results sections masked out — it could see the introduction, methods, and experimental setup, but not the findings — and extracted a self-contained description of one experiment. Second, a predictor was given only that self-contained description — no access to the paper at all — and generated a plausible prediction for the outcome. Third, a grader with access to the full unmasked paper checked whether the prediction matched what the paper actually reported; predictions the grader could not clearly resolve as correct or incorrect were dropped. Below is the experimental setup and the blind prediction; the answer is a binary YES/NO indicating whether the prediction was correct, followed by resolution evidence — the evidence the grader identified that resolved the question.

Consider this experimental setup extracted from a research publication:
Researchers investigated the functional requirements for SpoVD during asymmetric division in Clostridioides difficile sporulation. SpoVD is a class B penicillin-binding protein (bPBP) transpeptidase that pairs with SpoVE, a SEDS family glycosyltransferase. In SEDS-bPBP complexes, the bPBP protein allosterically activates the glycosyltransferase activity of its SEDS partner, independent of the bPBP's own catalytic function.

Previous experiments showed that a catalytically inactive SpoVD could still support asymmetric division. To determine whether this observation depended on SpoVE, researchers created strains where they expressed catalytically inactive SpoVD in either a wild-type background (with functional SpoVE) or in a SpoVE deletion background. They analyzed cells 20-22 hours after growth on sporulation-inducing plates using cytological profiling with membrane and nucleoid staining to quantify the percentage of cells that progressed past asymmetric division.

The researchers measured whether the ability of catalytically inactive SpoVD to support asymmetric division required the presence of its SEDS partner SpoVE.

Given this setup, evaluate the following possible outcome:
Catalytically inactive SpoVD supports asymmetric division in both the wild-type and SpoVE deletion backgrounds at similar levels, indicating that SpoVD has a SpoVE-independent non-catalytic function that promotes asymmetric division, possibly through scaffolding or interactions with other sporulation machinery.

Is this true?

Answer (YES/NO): NO